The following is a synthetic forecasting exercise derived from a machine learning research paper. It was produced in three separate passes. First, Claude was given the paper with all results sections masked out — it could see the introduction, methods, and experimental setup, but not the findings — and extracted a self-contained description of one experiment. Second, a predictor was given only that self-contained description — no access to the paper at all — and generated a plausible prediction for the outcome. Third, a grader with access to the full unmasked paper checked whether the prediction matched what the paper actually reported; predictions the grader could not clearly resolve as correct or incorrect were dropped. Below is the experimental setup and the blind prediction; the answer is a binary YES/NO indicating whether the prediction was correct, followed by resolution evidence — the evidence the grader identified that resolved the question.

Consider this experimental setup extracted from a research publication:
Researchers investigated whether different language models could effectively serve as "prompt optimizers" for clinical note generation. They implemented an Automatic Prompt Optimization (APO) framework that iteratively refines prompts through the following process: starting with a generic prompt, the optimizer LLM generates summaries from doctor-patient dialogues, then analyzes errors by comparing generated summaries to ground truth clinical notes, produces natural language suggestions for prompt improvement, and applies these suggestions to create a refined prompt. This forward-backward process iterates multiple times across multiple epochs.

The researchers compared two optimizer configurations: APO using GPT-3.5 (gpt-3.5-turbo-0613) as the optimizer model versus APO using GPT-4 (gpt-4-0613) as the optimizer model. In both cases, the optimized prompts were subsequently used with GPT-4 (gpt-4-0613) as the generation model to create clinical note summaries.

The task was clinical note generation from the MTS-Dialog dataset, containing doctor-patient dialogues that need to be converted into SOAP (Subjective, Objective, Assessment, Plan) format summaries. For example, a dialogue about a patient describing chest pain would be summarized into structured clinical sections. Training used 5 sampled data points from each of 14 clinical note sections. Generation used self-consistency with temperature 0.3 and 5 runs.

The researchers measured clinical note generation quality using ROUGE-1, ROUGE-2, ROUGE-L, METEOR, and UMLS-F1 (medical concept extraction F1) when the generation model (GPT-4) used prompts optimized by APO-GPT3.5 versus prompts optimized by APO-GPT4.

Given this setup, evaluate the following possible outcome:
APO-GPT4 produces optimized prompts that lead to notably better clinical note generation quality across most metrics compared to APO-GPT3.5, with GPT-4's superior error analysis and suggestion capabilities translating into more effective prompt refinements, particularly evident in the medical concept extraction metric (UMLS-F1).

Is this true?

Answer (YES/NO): NO